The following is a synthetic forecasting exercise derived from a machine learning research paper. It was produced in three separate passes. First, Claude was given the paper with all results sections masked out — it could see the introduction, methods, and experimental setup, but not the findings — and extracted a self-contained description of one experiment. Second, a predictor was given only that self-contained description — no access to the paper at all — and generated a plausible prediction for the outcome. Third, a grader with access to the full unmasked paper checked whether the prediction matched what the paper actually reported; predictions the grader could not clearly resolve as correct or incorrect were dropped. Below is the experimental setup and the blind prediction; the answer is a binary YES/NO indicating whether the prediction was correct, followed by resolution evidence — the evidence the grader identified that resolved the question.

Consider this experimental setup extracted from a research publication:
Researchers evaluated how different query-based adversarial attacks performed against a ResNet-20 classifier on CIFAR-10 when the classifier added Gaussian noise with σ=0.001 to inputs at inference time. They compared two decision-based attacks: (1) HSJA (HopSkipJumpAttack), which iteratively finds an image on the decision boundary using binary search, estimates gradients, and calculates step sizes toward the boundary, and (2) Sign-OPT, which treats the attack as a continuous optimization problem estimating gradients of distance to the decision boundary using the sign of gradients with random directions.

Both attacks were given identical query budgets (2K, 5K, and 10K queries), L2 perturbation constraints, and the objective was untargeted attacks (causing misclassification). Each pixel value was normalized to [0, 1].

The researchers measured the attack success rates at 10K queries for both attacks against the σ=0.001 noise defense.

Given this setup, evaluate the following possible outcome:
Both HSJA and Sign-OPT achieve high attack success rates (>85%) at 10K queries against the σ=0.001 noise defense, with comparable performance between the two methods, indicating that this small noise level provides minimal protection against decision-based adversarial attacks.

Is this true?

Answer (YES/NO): NO